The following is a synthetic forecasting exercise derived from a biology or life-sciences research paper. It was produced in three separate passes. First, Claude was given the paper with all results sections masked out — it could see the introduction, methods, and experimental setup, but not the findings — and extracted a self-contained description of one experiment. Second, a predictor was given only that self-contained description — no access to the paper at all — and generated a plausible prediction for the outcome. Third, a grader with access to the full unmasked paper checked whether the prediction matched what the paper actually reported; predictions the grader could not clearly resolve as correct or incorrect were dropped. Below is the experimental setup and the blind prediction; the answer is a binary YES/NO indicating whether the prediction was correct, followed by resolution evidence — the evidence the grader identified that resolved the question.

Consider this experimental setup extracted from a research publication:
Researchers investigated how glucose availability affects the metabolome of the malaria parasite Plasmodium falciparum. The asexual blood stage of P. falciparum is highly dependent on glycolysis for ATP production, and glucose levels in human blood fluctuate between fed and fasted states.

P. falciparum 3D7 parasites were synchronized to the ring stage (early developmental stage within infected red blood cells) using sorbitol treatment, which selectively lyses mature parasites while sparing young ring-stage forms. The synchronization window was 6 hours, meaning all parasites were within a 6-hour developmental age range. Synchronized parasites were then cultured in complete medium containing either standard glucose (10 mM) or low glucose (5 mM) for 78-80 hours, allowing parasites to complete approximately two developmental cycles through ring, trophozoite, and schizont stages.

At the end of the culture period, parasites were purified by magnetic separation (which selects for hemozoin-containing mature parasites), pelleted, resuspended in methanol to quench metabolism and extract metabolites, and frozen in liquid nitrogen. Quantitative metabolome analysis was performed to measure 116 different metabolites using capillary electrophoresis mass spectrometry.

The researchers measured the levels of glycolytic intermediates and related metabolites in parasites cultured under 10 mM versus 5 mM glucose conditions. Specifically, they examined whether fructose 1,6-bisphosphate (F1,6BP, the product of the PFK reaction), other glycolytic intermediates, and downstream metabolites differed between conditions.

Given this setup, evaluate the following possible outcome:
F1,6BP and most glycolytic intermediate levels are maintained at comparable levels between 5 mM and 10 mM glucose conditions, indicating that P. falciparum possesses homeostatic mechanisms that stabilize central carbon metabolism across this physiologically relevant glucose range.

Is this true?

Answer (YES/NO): YES